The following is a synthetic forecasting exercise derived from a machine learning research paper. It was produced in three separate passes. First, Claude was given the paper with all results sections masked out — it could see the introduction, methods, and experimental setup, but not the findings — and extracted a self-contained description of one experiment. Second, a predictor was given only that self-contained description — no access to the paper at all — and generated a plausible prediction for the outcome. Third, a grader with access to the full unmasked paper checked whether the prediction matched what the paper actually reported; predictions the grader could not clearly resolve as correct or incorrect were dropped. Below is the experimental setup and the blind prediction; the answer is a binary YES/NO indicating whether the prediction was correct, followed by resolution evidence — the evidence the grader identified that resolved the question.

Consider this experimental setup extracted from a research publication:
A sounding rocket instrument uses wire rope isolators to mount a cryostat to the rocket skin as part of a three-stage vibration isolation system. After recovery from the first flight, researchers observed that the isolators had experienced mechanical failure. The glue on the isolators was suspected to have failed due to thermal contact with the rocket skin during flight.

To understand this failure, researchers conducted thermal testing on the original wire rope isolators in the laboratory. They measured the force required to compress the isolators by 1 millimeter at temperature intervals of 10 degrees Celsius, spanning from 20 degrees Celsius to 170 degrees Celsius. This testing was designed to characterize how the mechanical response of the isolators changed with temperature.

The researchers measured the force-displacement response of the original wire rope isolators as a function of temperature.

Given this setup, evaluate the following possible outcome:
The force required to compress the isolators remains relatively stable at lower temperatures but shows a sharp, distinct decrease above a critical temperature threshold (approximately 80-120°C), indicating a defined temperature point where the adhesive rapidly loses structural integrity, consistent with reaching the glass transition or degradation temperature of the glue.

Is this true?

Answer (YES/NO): NO